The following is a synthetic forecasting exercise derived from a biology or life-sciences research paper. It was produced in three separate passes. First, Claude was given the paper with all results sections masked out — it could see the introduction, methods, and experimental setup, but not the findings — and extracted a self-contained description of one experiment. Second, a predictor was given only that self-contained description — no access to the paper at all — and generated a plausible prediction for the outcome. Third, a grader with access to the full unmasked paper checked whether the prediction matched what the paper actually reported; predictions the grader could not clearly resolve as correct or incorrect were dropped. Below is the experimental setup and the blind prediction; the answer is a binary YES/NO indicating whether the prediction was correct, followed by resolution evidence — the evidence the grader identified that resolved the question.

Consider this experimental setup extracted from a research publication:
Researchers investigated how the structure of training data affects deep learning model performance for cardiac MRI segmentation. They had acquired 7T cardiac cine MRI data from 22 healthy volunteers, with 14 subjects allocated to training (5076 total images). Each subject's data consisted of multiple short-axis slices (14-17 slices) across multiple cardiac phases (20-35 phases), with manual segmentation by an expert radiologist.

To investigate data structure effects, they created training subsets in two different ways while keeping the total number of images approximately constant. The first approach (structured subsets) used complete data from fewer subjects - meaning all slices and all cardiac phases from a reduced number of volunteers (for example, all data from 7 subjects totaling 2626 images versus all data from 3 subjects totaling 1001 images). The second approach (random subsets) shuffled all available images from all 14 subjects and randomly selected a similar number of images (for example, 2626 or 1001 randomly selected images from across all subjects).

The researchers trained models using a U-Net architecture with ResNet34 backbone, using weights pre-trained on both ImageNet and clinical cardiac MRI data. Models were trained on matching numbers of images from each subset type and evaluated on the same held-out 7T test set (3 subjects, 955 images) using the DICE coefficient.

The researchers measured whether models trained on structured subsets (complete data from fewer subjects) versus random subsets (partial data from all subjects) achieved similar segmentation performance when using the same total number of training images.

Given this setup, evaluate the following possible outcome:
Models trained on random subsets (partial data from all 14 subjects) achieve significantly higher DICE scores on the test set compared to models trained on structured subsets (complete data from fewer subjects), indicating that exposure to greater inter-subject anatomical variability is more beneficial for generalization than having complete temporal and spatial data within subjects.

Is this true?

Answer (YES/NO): NO